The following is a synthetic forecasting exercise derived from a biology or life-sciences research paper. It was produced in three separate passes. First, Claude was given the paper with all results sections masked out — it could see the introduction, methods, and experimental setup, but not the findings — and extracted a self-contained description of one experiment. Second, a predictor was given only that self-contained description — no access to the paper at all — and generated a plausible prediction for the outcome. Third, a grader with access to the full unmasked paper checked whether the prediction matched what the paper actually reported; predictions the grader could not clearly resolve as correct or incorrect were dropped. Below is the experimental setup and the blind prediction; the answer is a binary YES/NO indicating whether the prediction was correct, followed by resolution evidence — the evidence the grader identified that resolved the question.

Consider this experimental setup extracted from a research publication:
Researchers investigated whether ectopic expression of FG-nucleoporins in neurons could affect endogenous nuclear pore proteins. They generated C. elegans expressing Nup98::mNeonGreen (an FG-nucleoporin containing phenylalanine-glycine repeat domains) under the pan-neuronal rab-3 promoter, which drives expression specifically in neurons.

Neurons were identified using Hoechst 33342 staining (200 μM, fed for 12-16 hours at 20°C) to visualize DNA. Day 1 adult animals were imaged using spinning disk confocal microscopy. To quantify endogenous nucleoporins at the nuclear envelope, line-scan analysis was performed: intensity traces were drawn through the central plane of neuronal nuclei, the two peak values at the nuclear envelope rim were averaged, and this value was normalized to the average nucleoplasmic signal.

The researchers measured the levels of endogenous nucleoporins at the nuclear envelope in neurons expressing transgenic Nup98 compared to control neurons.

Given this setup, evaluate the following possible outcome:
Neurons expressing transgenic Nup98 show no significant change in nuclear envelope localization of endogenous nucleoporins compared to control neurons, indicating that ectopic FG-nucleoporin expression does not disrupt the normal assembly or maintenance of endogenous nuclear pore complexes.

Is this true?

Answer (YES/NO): NO